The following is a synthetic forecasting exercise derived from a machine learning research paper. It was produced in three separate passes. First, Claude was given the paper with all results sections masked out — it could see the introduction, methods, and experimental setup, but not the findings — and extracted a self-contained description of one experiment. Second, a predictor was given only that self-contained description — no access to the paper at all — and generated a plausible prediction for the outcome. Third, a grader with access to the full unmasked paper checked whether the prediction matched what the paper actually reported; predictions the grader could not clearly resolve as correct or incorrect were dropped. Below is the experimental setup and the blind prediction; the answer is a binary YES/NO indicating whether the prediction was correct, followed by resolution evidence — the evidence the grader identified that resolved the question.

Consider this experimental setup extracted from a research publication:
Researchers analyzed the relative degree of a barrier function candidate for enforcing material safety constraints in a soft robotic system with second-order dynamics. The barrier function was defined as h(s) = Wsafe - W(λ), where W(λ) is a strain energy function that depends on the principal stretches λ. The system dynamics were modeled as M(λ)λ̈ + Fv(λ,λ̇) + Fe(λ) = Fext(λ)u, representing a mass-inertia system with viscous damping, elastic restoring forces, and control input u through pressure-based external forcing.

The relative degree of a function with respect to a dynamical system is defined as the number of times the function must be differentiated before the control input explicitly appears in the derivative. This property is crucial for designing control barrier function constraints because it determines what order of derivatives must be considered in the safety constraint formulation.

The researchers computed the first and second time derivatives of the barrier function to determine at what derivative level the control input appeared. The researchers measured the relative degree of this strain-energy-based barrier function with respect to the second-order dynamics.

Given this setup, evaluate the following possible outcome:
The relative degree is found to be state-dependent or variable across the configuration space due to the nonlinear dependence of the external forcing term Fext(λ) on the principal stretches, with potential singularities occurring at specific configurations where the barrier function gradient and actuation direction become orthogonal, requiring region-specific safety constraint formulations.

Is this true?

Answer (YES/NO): NO